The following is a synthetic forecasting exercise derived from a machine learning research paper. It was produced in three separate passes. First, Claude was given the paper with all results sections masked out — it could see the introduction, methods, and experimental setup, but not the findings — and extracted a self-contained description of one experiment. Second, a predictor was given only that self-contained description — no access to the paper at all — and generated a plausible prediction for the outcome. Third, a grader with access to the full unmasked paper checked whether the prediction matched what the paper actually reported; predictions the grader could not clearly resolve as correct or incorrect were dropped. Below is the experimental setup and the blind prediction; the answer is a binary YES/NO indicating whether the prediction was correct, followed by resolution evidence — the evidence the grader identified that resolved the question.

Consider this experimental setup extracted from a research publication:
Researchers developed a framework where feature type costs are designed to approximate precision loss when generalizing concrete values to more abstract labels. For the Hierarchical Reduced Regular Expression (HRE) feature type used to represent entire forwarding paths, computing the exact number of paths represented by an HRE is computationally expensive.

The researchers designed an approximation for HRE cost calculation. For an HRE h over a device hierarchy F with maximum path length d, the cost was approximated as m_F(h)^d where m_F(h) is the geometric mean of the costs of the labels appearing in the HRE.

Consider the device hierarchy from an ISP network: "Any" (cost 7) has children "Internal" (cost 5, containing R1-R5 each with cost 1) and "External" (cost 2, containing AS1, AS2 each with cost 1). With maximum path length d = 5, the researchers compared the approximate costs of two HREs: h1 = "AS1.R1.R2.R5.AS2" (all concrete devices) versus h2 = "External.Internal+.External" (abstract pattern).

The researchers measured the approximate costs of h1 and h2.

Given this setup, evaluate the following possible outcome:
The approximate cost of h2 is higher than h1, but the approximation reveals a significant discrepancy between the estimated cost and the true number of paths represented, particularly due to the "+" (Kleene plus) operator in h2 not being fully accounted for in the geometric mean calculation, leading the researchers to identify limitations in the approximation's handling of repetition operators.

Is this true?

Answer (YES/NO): NO